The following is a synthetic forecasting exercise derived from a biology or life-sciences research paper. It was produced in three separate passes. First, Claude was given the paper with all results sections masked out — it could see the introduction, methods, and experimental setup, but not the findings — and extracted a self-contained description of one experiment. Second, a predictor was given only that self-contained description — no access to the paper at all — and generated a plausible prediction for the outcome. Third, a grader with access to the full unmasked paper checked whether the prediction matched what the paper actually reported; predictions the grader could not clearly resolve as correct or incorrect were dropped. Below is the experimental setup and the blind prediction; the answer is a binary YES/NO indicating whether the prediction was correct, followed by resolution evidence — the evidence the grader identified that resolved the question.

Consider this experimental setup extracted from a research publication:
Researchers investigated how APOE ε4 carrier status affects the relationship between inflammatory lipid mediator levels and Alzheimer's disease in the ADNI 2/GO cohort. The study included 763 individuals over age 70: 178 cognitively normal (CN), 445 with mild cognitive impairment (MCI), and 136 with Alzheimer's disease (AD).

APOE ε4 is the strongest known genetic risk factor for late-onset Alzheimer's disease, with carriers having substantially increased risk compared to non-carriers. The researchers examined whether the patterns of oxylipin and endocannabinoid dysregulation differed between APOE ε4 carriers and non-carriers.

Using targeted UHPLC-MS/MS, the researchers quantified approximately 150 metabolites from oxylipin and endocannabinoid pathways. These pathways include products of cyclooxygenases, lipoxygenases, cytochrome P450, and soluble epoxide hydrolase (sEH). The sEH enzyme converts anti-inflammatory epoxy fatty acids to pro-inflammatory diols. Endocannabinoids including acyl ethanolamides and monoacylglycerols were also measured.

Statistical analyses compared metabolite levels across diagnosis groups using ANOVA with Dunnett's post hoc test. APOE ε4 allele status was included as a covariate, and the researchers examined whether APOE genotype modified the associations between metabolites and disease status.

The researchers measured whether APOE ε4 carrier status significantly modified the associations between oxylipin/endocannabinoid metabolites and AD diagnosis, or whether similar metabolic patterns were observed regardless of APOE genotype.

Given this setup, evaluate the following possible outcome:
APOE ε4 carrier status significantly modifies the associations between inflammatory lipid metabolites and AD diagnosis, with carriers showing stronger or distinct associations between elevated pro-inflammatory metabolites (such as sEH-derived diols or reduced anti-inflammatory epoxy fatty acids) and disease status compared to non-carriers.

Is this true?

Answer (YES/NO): NO